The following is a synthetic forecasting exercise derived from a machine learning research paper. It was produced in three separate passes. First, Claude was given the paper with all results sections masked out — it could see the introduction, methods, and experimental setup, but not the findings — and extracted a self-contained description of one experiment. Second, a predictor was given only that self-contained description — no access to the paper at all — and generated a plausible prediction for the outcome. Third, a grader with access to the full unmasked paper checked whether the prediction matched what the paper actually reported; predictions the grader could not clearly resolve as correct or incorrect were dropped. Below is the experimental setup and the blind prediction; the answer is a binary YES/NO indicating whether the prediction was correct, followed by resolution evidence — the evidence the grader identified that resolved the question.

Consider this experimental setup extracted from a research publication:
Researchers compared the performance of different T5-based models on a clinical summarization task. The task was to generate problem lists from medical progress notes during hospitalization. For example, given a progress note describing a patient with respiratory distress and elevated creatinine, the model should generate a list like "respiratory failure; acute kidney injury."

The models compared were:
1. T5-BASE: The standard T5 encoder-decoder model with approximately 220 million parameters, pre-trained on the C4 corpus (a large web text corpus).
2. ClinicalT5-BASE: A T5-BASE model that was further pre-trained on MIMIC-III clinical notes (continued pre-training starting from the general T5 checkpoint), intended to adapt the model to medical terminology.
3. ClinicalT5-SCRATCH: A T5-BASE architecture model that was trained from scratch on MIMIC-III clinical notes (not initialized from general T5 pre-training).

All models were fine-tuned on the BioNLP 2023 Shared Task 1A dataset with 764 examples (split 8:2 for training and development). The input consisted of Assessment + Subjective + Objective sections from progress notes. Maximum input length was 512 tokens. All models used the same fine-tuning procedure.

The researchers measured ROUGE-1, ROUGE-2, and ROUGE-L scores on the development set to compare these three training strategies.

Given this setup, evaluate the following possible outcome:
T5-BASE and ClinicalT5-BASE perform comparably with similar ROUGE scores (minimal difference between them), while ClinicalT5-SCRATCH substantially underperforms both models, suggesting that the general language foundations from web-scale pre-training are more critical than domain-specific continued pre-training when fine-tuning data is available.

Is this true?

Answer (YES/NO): NO